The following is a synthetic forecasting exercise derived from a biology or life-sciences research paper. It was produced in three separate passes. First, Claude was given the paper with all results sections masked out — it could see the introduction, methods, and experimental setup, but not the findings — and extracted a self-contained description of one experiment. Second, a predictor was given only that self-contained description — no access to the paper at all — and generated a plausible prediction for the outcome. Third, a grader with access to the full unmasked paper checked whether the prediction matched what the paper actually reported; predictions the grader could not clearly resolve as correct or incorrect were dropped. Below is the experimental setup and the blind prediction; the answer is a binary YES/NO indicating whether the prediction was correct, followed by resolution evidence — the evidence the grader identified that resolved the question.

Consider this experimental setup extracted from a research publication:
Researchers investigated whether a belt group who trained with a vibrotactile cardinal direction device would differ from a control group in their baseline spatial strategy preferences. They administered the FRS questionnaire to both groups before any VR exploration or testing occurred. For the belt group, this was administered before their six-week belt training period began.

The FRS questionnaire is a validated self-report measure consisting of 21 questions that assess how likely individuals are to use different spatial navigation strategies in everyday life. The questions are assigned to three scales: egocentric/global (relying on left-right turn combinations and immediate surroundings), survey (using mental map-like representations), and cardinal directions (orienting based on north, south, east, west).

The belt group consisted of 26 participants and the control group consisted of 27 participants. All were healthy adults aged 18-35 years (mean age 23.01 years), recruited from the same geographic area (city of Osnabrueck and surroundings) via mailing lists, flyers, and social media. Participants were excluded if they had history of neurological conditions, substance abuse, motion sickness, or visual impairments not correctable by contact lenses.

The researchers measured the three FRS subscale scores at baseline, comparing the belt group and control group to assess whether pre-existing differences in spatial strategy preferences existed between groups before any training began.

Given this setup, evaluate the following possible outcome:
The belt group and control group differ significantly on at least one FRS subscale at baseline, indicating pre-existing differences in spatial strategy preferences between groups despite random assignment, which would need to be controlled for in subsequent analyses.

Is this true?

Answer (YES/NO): NO